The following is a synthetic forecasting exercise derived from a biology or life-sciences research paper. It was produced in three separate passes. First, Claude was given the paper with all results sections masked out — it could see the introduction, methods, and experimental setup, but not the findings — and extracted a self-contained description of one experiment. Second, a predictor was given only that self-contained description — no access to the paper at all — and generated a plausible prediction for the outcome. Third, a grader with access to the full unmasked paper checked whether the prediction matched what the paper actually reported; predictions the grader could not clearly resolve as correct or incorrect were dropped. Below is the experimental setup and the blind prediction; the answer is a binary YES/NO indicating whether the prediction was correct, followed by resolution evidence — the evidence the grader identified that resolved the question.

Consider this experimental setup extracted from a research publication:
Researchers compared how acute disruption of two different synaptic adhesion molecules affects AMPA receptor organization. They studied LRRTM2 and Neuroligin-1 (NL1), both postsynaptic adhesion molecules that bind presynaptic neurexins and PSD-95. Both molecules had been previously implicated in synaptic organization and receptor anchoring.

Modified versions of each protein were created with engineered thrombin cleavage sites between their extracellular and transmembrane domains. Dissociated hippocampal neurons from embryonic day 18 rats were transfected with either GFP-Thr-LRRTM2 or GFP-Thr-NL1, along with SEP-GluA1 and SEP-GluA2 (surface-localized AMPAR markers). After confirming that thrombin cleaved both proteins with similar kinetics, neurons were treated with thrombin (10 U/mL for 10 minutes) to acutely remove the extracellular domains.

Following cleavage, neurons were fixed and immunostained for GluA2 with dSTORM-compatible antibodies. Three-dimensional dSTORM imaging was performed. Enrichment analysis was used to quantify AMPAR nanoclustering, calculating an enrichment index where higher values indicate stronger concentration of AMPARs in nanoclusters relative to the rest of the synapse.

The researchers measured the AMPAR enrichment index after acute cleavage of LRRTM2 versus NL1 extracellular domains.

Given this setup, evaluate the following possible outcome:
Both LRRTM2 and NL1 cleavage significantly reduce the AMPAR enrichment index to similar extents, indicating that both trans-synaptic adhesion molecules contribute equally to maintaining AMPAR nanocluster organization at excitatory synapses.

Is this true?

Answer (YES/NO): NO